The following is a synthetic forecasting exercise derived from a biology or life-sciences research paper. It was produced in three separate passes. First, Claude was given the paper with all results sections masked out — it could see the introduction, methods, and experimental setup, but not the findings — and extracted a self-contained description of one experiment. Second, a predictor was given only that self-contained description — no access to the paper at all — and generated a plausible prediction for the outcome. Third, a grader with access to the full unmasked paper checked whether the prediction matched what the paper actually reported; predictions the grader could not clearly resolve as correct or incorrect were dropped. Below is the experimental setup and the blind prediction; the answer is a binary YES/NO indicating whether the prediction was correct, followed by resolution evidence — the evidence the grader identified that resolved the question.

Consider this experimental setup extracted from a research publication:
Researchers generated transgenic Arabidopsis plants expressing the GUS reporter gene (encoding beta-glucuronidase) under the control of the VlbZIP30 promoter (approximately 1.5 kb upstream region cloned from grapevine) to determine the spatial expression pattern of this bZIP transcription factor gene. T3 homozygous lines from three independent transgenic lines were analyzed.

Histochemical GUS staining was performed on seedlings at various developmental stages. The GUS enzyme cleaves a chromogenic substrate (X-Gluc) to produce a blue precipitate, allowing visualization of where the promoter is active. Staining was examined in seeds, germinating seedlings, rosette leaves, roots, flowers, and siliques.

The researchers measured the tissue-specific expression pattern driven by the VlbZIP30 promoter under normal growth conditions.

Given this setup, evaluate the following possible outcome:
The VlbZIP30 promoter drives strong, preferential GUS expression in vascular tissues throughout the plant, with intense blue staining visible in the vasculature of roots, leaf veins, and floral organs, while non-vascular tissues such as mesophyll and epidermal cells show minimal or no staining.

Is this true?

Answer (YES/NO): NO